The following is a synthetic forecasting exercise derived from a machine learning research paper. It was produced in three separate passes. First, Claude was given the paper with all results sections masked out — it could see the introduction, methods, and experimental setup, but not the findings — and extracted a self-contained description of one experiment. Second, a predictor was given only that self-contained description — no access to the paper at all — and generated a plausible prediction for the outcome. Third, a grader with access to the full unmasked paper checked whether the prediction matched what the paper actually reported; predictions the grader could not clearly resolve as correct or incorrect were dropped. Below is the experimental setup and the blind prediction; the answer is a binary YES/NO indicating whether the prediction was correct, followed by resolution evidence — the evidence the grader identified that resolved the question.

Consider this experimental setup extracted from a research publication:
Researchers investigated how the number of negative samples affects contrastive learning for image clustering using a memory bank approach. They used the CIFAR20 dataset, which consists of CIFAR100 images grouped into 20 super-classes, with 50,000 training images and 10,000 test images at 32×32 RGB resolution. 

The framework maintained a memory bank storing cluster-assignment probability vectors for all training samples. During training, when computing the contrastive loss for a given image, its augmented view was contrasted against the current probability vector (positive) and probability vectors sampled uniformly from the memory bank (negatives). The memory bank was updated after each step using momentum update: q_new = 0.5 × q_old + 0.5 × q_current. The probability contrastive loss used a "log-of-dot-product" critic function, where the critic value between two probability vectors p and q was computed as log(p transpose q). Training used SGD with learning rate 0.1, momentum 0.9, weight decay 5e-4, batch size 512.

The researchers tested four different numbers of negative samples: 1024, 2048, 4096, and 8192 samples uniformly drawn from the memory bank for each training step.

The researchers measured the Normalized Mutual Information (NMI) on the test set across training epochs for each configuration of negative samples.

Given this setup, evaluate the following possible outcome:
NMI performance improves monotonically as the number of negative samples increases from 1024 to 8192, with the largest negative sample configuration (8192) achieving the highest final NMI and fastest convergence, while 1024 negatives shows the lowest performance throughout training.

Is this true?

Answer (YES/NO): NO